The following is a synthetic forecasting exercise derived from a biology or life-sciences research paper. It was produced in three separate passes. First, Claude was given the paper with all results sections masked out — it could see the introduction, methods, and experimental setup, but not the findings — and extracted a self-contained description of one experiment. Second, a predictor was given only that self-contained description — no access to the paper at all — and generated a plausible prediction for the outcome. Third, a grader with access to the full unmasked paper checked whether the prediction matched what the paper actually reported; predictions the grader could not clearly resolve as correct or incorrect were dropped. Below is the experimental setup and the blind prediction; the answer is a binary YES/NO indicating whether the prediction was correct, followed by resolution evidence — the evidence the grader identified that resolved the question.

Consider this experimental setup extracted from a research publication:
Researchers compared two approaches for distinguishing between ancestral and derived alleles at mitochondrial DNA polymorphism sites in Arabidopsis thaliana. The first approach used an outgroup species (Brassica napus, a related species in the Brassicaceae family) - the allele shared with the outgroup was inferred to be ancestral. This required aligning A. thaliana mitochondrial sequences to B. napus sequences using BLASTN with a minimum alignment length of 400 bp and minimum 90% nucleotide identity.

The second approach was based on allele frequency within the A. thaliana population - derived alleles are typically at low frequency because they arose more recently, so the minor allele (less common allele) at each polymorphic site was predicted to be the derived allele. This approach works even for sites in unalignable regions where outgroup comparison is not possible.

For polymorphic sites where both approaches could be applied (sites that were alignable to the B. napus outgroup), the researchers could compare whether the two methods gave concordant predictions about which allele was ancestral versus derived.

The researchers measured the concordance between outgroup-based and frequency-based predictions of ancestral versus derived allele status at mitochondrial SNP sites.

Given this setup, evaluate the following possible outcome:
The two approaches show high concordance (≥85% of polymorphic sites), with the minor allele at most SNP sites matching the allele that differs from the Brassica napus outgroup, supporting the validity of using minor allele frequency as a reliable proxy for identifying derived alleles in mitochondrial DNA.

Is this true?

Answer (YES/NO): YES